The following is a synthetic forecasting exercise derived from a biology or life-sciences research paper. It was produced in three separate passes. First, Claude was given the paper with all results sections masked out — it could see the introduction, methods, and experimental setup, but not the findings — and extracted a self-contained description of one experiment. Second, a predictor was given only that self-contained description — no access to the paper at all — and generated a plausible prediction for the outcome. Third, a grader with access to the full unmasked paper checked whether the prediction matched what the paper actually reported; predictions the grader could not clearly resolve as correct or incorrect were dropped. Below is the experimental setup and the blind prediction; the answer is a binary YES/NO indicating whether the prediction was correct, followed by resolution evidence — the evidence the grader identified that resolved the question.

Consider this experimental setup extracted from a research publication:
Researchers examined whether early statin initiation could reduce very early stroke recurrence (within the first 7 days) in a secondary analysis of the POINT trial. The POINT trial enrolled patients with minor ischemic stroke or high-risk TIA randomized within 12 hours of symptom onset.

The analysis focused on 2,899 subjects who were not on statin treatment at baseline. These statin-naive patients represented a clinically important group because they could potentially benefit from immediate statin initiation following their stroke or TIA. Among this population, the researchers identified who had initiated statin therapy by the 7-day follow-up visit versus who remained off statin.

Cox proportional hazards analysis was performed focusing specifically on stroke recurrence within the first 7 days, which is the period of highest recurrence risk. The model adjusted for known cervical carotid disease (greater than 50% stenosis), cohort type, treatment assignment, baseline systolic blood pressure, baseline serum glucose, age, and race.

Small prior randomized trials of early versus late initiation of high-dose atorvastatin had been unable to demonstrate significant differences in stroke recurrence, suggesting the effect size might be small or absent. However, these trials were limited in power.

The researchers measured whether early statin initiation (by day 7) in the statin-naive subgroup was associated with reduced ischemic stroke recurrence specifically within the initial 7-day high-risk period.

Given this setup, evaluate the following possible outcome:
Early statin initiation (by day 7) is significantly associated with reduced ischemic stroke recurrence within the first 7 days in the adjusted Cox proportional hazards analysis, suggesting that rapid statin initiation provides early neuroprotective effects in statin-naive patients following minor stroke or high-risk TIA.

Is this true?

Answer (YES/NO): NO